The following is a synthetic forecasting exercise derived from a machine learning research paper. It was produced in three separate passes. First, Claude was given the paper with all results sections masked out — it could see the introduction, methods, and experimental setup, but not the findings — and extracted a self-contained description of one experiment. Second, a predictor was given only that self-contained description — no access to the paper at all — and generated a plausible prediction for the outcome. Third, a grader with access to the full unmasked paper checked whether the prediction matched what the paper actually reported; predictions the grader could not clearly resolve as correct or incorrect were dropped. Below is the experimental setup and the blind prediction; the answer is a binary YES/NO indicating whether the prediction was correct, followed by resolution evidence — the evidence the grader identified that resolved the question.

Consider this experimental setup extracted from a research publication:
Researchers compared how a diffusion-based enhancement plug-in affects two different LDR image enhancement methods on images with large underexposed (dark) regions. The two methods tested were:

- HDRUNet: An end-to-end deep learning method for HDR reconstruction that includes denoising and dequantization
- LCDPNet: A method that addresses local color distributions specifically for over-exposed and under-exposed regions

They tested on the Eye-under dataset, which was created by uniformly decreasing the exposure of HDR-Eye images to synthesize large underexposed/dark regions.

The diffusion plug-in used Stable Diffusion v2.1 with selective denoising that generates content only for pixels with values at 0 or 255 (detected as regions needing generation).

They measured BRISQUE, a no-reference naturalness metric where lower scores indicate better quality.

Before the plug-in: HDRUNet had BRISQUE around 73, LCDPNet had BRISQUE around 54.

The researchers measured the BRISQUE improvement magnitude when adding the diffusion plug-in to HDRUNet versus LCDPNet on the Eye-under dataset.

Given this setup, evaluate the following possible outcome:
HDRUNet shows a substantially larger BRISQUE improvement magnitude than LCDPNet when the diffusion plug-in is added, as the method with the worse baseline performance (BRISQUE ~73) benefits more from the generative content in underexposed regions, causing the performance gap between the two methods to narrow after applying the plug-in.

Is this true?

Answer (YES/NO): YES